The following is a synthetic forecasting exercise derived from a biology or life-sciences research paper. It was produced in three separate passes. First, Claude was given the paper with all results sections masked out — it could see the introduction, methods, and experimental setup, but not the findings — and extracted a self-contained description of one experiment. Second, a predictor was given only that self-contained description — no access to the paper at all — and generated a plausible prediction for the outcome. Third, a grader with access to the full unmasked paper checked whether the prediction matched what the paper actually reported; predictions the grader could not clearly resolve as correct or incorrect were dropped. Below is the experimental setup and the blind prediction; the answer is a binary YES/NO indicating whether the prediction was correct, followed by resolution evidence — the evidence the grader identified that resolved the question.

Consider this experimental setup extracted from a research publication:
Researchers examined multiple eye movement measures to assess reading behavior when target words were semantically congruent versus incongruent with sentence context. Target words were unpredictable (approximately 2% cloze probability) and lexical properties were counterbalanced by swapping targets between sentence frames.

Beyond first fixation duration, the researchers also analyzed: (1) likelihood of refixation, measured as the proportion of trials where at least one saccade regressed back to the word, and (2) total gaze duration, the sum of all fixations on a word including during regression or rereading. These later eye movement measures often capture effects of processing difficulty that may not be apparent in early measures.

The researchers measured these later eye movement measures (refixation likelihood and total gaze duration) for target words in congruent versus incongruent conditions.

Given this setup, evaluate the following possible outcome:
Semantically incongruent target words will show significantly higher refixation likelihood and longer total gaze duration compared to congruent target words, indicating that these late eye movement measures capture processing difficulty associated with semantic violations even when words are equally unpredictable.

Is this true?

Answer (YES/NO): YES